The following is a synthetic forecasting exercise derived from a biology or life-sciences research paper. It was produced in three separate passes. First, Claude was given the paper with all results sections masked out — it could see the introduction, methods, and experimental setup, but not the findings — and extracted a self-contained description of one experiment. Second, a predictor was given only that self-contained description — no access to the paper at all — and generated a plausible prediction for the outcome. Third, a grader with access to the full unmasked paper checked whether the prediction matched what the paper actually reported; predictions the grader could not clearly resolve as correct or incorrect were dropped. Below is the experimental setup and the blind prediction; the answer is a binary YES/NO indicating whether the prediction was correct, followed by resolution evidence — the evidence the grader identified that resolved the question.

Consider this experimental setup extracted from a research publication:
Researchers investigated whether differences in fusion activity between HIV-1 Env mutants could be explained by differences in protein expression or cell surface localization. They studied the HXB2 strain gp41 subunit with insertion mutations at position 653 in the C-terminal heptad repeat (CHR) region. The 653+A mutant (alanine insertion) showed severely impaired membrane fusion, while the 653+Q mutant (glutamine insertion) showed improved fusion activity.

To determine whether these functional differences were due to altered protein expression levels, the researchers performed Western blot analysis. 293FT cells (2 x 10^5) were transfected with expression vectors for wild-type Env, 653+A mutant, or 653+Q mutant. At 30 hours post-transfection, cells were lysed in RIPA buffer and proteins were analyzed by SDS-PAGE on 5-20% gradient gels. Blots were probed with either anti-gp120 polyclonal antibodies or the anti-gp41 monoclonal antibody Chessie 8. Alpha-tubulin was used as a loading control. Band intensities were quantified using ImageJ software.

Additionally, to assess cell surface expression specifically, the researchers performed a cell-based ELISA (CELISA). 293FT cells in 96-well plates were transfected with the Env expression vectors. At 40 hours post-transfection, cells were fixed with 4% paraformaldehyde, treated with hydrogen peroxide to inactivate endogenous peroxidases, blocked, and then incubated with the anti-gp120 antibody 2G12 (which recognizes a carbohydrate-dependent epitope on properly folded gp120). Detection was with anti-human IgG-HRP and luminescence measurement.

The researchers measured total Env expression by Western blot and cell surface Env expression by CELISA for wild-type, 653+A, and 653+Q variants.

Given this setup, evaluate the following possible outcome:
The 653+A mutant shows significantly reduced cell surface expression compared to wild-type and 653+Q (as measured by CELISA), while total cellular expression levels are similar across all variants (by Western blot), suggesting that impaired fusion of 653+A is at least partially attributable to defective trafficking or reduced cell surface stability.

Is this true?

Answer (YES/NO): NO